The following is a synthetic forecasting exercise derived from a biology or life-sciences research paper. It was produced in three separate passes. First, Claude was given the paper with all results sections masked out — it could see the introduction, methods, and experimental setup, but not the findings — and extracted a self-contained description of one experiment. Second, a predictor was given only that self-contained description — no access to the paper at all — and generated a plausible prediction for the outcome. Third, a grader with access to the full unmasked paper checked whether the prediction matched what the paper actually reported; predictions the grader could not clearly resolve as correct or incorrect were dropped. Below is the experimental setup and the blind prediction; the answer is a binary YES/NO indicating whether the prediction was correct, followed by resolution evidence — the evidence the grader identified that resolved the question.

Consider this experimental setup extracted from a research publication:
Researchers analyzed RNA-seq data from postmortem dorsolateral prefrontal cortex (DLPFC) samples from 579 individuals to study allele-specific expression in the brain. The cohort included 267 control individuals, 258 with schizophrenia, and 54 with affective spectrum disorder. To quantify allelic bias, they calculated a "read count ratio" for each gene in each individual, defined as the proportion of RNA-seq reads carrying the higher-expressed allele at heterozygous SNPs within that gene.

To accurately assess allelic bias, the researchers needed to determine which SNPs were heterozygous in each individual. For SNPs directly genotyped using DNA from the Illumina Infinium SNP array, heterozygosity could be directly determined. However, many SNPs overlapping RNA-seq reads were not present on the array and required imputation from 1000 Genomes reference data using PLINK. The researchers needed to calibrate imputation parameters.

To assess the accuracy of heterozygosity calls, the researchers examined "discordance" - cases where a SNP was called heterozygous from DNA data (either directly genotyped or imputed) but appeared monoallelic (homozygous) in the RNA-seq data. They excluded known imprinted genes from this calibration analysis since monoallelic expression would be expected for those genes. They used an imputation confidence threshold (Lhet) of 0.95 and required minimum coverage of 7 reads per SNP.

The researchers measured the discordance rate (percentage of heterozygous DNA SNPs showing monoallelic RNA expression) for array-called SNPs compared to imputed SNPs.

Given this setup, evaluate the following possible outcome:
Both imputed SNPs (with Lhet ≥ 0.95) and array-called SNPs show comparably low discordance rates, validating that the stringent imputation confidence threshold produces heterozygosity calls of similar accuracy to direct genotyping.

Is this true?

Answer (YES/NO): NO